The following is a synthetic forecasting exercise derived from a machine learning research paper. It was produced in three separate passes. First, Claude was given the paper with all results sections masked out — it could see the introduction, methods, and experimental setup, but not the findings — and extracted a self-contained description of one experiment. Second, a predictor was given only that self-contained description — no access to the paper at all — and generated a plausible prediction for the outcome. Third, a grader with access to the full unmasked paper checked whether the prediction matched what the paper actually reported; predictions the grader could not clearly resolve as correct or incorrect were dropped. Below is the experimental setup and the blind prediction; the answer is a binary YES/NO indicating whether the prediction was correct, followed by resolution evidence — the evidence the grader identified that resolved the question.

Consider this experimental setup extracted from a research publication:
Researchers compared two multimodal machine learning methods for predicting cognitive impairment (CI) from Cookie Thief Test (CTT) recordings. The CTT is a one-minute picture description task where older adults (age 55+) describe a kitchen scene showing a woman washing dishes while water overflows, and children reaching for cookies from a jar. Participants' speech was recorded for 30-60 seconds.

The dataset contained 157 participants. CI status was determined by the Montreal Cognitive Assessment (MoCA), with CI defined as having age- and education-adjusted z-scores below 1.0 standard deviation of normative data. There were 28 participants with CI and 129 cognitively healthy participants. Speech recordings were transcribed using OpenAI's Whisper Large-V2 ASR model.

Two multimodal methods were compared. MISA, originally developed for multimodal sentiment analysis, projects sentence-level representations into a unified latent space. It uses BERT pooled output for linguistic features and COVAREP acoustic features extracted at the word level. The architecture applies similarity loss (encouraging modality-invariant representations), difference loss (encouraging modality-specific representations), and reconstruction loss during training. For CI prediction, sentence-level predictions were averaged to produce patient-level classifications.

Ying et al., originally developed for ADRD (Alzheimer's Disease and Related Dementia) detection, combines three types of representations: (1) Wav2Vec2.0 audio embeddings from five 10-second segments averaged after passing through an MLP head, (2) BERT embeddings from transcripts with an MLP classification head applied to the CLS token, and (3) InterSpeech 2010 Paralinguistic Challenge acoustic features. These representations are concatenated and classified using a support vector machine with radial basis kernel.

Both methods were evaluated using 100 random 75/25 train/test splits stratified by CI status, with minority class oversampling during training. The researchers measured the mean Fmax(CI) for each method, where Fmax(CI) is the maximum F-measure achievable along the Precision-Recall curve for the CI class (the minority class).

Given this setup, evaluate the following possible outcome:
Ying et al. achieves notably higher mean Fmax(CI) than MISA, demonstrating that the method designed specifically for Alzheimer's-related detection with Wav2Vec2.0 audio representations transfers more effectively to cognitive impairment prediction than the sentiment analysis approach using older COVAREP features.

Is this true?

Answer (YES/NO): NO